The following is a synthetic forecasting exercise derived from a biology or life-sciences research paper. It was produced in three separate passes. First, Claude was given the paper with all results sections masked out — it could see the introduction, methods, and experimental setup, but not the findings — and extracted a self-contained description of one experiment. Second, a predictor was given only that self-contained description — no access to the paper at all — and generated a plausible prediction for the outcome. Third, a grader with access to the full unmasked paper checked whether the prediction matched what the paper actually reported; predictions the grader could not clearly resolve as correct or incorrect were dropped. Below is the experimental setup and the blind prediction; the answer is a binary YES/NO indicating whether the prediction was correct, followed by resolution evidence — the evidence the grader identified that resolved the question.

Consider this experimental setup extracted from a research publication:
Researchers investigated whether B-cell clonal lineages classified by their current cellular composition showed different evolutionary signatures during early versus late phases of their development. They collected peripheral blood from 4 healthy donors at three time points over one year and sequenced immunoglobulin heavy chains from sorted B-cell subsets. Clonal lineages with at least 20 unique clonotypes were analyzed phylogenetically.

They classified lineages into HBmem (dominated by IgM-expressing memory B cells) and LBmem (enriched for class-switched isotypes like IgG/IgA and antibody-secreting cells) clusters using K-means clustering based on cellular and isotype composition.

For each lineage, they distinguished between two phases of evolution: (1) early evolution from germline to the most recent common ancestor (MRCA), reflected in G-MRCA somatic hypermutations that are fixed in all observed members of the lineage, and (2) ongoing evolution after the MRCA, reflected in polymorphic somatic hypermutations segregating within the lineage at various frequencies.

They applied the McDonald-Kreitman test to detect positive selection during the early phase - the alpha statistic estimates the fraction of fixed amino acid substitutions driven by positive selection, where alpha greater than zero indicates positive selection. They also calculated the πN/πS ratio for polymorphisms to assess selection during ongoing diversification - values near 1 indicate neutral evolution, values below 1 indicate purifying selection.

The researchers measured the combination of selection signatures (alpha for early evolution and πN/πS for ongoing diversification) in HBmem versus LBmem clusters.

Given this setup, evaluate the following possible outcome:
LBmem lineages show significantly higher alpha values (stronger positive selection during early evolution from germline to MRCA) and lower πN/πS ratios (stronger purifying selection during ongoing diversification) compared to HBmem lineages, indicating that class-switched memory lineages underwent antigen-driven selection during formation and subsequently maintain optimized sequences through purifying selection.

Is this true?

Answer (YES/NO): YES